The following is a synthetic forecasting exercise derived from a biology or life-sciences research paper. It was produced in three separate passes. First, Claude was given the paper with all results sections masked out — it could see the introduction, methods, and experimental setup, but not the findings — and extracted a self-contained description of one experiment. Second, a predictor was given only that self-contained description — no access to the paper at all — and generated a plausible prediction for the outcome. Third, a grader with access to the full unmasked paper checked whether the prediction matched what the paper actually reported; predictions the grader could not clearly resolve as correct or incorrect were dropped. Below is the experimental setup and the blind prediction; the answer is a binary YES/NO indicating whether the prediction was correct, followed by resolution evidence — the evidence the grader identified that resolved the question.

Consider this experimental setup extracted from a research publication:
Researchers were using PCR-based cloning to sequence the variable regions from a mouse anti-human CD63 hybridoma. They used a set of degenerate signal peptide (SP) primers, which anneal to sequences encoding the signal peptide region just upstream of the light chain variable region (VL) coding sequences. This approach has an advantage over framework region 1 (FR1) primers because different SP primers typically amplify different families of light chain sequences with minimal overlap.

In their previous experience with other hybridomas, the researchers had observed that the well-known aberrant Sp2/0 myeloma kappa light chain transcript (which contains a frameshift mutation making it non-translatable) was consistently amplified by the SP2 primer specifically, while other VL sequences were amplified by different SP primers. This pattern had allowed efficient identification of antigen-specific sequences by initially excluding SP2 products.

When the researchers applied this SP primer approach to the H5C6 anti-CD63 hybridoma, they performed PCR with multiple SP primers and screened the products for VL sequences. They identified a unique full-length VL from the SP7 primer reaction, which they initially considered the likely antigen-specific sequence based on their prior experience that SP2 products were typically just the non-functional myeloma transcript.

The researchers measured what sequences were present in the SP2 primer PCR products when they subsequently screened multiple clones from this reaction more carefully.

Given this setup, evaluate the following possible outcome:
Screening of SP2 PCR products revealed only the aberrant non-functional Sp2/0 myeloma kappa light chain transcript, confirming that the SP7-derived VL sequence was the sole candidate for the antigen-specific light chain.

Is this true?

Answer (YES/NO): NO